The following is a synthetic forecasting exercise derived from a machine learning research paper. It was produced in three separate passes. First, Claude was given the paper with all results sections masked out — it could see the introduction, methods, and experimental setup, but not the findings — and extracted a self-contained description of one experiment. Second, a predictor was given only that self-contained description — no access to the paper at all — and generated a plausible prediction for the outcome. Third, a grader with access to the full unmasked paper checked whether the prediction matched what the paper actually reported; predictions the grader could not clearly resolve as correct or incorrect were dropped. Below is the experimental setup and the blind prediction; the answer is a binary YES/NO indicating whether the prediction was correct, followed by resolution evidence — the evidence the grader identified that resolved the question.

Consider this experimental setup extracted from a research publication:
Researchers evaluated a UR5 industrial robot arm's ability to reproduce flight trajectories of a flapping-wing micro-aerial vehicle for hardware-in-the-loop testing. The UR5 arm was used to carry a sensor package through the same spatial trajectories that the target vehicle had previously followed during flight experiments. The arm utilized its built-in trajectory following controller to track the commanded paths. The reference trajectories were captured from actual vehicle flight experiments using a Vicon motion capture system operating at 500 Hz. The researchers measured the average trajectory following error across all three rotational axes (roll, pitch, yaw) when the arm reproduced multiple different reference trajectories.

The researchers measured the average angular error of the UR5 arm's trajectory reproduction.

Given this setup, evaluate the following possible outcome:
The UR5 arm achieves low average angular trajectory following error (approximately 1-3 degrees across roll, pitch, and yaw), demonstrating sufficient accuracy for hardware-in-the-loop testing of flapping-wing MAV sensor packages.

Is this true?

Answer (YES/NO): NO